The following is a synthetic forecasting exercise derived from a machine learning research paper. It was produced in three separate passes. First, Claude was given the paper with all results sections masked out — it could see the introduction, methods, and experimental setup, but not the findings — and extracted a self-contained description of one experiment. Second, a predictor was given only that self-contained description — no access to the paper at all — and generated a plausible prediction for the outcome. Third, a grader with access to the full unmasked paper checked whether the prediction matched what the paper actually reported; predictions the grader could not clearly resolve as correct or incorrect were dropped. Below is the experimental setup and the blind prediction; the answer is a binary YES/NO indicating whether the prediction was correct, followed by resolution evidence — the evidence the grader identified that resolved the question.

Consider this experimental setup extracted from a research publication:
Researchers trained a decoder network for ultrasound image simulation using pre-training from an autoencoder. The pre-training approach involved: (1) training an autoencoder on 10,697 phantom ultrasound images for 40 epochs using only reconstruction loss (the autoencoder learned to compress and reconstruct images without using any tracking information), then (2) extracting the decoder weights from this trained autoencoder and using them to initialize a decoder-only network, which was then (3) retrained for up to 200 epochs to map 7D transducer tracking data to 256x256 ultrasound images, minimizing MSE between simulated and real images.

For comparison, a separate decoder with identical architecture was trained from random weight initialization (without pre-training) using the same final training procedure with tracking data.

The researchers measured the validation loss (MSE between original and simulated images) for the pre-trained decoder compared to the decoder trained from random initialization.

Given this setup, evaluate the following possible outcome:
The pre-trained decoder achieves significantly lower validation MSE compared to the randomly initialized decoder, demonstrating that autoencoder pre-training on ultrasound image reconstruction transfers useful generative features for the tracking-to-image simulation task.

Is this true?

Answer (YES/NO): NO